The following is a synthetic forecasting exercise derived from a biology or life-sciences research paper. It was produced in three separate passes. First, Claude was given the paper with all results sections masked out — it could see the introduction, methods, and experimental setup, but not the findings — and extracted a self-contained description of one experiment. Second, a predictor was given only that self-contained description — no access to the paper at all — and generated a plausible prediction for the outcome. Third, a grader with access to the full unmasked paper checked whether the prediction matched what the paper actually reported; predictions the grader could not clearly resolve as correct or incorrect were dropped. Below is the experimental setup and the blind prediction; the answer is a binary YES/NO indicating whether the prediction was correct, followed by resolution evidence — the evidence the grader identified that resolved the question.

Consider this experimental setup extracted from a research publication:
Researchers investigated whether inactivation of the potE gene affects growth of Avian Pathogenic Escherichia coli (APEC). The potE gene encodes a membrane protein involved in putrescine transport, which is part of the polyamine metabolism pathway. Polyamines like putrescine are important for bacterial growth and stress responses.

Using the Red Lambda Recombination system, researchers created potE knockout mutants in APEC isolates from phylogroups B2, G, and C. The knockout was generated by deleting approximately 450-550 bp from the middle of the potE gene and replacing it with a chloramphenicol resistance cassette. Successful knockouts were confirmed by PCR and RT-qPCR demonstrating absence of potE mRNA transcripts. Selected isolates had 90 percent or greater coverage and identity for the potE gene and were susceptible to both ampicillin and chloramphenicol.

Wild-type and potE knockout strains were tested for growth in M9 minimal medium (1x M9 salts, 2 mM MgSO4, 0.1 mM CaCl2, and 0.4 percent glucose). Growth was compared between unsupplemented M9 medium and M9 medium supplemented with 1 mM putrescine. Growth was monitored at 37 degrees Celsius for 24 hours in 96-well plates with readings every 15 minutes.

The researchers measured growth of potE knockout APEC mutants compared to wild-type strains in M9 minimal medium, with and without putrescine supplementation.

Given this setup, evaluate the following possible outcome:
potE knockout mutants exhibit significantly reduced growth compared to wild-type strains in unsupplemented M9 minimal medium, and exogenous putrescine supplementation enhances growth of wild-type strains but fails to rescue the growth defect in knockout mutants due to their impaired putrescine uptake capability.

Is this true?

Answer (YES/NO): NO